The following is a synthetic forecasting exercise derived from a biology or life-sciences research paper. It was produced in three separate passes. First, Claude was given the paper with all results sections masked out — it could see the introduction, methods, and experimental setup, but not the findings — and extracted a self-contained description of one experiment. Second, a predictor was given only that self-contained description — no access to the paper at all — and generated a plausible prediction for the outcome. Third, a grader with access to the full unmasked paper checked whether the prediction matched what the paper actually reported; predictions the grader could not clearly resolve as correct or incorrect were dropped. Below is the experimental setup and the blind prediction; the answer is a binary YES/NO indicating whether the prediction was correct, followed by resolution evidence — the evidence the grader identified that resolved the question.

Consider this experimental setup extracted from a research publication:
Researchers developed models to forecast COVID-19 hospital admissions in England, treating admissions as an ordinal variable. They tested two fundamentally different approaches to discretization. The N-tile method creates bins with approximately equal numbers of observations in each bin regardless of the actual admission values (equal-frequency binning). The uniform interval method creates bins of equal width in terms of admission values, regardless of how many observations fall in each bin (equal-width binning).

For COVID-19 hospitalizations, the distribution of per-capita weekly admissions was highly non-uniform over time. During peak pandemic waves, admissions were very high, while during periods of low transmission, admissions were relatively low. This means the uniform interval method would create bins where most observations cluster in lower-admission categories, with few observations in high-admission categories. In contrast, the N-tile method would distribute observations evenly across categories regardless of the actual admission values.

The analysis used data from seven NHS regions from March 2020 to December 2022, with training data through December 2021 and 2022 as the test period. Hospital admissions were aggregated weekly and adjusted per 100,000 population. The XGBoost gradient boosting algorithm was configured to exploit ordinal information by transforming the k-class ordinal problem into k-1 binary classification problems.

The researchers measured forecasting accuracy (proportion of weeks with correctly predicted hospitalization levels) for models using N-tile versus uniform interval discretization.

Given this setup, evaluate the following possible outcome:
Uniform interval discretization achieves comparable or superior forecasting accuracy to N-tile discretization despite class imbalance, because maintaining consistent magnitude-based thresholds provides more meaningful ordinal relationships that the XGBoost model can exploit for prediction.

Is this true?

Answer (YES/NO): NO